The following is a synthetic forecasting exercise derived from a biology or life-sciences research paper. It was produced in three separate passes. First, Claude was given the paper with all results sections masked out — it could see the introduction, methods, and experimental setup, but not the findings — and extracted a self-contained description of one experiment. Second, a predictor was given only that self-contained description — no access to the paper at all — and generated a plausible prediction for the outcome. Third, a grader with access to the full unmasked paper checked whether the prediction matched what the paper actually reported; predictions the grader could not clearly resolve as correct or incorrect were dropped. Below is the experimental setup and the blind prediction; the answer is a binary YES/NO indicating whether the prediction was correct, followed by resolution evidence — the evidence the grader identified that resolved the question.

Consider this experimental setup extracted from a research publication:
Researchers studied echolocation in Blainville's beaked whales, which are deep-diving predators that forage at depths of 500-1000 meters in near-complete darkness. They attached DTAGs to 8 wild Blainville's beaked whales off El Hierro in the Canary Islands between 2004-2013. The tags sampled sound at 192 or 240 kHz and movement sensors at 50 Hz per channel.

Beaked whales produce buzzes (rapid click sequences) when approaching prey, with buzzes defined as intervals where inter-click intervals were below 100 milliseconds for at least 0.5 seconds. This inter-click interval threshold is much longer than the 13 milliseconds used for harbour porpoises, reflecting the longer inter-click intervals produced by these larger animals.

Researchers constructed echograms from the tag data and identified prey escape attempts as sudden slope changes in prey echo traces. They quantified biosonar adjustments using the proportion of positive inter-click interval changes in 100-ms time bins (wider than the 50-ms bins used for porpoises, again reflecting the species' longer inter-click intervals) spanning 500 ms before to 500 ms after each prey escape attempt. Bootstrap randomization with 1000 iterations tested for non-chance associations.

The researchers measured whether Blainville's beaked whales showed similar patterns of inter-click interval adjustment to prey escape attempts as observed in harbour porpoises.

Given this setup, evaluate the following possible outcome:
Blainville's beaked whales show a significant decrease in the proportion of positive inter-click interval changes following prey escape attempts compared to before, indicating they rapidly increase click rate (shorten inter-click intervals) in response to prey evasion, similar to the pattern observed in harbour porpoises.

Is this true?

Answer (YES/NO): NO